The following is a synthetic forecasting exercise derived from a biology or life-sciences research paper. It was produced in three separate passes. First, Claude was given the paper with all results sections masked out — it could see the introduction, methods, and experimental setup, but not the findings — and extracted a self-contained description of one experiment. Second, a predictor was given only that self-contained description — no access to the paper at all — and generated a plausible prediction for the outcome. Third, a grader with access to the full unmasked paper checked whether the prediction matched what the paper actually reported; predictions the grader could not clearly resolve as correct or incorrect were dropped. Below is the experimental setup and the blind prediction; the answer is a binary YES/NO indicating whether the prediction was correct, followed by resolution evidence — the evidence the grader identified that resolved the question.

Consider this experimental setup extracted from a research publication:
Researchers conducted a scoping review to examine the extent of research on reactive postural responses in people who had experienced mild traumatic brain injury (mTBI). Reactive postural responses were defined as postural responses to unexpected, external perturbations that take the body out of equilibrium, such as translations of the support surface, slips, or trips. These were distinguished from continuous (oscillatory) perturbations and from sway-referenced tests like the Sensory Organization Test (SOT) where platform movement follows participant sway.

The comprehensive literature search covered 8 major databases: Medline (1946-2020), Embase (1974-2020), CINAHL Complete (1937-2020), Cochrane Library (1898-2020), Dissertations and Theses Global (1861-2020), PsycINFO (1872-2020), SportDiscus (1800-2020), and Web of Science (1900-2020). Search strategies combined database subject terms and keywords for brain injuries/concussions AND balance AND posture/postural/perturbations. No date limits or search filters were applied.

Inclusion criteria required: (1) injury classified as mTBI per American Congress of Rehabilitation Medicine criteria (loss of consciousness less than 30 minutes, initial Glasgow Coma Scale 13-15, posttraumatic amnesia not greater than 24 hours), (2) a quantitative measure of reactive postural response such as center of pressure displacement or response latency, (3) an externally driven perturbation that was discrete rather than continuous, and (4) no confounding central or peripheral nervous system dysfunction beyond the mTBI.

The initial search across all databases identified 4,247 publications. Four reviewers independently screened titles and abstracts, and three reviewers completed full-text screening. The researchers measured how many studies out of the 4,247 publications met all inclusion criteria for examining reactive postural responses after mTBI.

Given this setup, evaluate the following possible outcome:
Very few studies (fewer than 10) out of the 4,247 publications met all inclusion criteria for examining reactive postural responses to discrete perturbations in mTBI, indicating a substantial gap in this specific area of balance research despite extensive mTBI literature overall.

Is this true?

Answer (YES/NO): YES